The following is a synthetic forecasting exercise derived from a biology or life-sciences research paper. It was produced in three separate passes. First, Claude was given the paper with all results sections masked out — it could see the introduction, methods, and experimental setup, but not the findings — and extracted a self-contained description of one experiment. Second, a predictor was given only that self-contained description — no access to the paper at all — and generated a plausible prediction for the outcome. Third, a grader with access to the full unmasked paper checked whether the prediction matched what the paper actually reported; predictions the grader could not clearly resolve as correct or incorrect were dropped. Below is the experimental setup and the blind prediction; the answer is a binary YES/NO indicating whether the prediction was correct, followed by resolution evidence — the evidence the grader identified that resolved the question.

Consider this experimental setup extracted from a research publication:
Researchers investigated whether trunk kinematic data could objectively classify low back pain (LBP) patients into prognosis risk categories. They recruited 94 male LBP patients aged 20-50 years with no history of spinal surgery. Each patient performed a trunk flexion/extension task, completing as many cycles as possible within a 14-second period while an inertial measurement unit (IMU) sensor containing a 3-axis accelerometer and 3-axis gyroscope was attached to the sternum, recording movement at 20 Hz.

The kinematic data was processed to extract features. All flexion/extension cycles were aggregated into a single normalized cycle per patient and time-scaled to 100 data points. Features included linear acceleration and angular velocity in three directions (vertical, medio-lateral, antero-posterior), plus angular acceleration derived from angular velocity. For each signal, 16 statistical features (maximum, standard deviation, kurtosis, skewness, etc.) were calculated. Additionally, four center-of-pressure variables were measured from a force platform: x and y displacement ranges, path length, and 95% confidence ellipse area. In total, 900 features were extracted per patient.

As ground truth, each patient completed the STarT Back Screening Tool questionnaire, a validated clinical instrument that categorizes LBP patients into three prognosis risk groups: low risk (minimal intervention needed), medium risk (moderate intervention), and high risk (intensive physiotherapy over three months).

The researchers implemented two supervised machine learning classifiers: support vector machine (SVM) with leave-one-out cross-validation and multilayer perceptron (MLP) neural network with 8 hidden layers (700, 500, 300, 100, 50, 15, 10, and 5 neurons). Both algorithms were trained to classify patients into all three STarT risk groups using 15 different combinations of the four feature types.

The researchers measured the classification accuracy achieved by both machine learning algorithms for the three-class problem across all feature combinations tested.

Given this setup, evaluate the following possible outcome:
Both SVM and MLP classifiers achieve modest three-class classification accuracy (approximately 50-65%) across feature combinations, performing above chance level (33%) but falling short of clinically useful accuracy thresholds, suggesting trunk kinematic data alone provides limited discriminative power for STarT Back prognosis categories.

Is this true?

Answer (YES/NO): NO